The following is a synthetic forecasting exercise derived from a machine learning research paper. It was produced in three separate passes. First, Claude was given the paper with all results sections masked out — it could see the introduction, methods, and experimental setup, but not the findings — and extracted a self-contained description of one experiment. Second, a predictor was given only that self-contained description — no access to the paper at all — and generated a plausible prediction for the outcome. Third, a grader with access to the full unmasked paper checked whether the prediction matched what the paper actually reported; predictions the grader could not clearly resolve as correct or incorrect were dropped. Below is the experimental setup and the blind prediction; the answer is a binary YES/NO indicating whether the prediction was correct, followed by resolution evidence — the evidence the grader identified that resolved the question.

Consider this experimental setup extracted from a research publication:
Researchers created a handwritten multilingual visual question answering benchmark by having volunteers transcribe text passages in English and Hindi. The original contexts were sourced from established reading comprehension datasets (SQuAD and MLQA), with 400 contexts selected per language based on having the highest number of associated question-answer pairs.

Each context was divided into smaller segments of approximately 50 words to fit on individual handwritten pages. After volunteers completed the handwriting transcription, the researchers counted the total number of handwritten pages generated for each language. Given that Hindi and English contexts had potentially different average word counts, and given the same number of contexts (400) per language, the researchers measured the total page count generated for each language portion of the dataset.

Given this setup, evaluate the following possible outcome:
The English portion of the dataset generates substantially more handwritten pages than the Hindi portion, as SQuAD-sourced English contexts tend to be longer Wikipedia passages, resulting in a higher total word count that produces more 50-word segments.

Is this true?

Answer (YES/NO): NO